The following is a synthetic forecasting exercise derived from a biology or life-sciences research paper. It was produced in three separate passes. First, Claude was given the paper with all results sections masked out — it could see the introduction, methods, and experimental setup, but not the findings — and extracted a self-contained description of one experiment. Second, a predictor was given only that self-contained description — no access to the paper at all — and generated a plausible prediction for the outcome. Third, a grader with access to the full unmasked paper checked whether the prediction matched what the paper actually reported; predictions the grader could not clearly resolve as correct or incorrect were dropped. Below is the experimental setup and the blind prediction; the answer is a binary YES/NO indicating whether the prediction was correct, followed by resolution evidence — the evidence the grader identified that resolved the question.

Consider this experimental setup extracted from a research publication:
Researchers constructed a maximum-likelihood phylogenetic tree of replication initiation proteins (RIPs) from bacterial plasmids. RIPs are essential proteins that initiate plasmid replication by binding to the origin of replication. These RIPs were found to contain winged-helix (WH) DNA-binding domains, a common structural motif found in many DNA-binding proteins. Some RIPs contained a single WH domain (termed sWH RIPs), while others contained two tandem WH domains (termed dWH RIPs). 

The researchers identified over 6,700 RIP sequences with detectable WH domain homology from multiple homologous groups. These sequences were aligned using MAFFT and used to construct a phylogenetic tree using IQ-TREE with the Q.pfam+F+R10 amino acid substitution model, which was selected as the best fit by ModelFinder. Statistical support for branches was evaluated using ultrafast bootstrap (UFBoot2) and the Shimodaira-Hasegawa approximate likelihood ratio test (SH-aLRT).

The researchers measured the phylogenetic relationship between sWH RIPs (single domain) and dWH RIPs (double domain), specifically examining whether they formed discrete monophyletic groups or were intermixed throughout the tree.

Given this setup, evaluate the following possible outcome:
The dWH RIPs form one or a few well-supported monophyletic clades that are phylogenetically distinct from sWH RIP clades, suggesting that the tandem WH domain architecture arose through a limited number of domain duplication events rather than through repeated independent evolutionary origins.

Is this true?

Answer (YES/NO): YES